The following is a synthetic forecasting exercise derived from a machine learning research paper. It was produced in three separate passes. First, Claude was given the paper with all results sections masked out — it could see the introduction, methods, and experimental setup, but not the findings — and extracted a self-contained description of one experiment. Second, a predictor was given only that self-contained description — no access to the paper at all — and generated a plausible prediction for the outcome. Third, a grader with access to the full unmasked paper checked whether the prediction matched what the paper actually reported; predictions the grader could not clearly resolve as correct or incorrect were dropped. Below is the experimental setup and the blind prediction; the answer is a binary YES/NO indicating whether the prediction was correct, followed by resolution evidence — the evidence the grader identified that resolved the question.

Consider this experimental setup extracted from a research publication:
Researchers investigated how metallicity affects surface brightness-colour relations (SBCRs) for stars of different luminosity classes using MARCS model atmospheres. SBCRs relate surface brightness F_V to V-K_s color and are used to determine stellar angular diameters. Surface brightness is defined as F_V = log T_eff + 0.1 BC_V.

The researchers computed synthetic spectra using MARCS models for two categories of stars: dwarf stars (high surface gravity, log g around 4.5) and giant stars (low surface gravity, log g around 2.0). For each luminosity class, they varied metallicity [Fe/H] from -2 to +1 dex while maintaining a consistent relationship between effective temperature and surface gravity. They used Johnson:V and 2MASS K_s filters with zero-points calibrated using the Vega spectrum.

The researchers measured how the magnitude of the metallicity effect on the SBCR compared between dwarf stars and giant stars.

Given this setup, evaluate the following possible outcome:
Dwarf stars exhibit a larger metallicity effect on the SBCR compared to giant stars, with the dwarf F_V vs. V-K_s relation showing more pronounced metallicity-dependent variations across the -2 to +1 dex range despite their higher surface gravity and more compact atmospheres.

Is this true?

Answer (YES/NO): YES